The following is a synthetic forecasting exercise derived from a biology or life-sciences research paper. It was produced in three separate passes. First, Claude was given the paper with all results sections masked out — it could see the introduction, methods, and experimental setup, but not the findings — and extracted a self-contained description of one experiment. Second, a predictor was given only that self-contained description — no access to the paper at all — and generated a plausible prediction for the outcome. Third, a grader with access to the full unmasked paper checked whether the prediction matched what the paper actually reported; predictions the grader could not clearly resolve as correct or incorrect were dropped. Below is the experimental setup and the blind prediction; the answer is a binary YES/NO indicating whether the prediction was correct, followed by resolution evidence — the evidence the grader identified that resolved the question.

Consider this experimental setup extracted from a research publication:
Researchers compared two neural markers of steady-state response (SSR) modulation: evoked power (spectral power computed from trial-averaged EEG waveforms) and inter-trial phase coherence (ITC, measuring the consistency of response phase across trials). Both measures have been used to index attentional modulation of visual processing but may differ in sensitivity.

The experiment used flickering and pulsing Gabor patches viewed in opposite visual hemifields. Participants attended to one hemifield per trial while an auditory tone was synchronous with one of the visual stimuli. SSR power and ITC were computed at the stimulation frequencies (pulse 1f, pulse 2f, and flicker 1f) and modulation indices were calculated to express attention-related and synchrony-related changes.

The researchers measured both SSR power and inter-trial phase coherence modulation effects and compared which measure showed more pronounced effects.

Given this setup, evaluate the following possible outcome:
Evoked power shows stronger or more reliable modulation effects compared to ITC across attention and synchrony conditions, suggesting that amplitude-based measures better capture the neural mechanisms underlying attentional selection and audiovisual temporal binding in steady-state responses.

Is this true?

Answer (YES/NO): NO